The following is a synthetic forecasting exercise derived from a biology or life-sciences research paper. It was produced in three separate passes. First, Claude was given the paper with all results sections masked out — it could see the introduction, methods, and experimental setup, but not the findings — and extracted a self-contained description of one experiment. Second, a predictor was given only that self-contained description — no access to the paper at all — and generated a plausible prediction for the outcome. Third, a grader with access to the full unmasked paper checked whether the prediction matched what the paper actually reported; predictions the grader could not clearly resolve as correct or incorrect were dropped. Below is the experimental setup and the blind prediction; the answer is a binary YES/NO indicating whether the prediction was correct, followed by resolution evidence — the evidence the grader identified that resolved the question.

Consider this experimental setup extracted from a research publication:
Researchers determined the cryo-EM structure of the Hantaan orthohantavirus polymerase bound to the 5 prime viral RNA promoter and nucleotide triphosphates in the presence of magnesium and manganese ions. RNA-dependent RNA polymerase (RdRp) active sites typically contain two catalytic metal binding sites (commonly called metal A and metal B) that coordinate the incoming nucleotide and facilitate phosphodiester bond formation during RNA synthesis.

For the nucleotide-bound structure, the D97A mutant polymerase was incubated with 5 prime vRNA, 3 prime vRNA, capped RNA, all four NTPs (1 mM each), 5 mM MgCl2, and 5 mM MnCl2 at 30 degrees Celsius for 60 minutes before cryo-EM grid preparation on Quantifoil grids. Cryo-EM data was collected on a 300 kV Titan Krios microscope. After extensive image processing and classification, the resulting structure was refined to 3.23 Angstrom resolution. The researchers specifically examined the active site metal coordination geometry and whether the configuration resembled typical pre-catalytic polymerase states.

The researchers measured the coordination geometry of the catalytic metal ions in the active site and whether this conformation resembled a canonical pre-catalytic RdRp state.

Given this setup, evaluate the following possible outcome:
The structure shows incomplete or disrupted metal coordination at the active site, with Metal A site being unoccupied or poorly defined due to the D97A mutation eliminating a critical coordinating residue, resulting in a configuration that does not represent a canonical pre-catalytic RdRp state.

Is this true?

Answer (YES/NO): NO